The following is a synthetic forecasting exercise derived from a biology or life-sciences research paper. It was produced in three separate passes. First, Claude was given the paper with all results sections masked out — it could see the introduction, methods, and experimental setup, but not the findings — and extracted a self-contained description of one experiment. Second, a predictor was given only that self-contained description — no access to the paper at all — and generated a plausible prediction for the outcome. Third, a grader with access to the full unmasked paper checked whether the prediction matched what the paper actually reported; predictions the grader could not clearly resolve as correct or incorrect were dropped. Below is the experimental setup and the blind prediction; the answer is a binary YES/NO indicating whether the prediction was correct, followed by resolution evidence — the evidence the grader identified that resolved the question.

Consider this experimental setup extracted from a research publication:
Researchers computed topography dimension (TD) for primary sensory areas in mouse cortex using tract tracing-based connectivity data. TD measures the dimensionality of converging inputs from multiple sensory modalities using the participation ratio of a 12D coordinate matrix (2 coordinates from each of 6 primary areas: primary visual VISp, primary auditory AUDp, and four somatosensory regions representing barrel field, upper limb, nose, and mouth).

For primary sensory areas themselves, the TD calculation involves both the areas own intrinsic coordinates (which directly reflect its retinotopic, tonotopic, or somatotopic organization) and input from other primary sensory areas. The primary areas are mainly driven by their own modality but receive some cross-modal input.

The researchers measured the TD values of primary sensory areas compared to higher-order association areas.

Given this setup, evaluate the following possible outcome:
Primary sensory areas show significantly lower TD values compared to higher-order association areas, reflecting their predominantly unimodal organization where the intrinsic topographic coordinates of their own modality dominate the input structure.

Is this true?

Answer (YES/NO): YES